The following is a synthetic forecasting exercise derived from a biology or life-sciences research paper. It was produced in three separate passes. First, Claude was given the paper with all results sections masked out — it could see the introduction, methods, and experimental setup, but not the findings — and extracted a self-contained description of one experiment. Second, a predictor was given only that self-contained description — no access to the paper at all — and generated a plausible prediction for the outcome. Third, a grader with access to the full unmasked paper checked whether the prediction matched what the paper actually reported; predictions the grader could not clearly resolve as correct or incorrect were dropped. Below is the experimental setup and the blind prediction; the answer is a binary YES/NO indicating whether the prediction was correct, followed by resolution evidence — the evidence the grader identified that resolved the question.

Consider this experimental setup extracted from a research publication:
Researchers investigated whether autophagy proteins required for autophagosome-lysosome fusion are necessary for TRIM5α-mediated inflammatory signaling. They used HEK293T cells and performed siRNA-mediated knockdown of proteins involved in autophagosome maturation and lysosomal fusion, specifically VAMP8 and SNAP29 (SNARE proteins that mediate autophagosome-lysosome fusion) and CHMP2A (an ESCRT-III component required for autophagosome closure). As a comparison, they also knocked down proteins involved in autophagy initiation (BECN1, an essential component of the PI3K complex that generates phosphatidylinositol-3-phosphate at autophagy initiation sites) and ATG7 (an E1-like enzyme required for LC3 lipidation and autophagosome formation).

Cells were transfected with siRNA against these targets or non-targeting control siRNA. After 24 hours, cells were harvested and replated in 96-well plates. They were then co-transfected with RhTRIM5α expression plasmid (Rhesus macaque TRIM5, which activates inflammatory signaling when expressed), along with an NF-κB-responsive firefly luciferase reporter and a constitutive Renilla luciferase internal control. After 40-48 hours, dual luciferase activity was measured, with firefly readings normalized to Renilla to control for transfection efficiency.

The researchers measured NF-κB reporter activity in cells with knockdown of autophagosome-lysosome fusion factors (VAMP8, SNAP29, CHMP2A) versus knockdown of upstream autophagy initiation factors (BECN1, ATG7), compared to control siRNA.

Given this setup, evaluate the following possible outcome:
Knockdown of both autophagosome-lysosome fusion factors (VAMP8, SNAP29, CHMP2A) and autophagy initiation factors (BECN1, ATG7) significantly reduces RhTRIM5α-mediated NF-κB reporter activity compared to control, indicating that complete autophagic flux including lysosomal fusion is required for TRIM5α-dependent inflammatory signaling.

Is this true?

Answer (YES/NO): YES